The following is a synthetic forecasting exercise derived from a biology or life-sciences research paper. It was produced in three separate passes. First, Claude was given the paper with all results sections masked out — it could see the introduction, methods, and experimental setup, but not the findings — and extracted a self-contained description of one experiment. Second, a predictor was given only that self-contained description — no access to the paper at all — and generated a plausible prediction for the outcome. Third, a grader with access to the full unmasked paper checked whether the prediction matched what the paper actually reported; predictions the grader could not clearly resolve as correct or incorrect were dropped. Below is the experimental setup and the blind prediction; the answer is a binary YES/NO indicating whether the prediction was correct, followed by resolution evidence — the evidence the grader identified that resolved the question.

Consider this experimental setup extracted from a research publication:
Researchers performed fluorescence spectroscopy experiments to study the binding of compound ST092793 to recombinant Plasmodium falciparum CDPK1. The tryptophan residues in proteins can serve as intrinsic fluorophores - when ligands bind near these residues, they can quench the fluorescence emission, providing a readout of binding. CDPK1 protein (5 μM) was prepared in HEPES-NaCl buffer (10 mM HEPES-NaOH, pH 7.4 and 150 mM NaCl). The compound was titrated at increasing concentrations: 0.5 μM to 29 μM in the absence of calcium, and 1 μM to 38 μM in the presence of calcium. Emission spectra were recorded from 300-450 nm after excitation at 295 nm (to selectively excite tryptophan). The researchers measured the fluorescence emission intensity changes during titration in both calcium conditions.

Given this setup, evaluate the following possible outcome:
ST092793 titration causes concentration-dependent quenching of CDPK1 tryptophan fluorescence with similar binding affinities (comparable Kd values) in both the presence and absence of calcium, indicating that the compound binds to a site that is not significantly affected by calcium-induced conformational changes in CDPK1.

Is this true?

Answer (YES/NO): NO